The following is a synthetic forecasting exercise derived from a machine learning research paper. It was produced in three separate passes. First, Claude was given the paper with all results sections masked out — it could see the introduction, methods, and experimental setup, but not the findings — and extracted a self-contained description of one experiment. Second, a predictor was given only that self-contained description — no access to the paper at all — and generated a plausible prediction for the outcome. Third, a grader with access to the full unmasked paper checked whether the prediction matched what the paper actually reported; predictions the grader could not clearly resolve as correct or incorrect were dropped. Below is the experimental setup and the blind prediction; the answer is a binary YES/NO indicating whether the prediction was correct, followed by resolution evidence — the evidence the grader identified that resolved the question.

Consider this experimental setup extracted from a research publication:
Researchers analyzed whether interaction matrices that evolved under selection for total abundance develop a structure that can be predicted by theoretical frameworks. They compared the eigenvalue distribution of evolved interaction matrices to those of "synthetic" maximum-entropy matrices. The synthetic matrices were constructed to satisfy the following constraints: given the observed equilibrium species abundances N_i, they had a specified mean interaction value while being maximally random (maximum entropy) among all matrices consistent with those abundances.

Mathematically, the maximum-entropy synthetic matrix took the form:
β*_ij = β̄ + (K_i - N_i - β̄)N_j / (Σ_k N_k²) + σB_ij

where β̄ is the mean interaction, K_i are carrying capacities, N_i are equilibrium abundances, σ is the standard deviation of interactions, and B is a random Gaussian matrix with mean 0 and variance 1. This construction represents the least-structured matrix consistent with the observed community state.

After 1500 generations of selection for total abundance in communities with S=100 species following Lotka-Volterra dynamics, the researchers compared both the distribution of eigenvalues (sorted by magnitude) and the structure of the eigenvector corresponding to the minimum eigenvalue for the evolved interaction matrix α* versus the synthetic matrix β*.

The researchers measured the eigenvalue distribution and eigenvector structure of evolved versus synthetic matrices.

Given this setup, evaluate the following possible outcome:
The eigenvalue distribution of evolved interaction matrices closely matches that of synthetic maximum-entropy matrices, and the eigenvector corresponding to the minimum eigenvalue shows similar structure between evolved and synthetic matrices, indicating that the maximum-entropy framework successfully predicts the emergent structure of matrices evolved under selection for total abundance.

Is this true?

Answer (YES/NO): YES